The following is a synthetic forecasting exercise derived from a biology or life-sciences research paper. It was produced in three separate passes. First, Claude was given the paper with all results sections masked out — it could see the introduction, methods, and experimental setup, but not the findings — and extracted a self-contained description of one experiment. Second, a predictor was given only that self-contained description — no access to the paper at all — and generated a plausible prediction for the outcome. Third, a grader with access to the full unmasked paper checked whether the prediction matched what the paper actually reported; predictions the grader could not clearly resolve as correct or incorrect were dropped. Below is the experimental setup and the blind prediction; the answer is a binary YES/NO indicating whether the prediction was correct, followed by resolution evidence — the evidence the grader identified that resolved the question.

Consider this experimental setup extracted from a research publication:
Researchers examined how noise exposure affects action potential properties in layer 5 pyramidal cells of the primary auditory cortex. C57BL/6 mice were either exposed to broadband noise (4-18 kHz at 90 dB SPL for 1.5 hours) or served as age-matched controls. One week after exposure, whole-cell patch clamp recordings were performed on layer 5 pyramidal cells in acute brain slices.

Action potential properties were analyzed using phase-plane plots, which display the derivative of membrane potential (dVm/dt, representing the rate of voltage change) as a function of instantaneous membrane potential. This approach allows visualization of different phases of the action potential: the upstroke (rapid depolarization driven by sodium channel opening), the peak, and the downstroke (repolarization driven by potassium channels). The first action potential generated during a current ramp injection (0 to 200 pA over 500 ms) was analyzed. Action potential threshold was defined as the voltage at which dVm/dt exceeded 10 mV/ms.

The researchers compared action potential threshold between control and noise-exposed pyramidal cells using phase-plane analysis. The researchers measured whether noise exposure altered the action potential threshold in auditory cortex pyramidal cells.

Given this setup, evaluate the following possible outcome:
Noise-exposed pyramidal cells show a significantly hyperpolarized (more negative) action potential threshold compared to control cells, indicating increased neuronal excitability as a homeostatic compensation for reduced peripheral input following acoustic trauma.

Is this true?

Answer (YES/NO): NO